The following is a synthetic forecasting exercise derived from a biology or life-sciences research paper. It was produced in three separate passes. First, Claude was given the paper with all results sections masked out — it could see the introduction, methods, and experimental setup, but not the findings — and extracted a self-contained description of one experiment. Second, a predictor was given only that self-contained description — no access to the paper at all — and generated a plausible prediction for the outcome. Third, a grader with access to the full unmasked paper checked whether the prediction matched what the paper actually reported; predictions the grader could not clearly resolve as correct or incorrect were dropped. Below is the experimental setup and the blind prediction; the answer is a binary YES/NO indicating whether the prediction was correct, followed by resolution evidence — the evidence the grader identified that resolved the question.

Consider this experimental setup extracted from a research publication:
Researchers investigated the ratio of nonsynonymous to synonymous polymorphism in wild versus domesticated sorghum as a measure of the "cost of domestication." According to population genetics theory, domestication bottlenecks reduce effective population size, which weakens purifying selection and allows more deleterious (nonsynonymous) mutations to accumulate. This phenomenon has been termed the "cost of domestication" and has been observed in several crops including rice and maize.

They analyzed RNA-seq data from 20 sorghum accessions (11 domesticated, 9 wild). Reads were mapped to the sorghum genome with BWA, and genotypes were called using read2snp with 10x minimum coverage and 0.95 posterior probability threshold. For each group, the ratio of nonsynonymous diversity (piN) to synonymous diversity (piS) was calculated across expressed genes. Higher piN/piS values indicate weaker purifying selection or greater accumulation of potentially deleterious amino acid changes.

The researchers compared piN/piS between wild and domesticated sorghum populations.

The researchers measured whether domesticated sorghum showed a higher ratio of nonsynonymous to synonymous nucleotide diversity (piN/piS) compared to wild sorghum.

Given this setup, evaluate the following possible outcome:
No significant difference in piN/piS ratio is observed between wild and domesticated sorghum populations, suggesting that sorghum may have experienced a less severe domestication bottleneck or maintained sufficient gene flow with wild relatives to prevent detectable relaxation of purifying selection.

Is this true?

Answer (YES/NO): YES